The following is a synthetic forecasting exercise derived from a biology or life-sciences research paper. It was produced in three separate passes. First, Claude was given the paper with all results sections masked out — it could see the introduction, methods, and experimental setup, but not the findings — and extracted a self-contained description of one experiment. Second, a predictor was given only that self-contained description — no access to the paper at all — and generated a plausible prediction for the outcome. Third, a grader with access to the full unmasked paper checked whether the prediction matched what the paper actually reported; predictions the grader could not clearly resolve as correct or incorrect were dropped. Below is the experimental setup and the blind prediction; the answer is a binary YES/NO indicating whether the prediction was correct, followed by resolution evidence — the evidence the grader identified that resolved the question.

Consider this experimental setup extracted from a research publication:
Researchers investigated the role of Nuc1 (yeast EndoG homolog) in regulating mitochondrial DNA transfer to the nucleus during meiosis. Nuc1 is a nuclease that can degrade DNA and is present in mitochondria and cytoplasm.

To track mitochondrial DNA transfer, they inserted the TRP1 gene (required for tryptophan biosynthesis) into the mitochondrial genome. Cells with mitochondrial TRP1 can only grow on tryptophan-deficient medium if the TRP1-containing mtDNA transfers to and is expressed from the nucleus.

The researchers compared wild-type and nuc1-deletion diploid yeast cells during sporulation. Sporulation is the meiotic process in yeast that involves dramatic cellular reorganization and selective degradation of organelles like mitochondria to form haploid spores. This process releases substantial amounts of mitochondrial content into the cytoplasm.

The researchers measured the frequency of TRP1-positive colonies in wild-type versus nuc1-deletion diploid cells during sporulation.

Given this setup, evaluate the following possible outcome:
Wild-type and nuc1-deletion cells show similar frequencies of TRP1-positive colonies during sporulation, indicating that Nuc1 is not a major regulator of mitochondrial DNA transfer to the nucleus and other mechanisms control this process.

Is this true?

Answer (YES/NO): NO